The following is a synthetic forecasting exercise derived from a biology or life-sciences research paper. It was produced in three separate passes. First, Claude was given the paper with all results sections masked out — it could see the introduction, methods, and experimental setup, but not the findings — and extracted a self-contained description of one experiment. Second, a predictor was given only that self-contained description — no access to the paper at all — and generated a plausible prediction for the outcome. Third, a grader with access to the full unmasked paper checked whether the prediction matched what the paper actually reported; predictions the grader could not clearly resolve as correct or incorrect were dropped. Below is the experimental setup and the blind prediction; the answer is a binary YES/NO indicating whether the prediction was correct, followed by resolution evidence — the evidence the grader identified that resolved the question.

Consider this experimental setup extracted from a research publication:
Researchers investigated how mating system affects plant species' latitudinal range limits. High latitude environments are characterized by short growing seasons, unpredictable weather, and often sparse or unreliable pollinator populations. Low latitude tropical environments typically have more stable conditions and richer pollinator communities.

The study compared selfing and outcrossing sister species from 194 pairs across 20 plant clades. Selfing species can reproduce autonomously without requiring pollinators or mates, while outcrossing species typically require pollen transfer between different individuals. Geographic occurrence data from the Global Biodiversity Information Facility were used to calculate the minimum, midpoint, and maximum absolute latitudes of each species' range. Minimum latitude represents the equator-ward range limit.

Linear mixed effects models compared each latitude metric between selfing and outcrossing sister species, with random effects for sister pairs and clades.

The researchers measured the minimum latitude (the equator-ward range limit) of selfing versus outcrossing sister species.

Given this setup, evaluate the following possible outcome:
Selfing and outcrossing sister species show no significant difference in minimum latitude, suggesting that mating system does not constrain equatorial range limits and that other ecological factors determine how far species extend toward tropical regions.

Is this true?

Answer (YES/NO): YES